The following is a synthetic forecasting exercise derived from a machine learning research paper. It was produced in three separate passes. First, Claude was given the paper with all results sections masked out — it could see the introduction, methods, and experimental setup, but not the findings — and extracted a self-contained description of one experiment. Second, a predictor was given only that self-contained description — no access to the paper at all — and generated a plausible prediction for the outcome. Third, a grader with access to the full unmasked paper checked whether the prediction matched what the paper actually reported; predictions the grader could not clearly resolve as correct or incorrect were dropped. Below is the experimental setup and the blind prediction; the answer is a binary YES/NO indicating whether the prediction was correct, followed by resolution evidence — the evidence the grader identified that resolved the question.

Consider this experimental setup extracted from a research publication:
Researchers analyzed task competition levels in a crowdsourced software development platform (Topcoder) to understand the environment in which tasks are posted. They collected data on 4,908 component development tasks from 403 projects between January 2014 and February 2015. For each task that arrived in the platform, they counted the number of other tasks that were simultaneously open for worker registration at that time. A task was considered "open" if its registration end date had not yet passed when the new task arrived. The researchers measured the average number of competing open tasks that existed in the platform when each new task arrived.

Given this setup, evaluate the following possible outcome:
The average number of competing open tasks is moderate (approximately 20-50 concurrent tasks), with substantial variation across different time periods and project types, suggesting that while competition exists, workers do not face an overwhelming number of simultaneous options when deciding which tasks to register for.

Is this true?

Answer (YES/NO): NO